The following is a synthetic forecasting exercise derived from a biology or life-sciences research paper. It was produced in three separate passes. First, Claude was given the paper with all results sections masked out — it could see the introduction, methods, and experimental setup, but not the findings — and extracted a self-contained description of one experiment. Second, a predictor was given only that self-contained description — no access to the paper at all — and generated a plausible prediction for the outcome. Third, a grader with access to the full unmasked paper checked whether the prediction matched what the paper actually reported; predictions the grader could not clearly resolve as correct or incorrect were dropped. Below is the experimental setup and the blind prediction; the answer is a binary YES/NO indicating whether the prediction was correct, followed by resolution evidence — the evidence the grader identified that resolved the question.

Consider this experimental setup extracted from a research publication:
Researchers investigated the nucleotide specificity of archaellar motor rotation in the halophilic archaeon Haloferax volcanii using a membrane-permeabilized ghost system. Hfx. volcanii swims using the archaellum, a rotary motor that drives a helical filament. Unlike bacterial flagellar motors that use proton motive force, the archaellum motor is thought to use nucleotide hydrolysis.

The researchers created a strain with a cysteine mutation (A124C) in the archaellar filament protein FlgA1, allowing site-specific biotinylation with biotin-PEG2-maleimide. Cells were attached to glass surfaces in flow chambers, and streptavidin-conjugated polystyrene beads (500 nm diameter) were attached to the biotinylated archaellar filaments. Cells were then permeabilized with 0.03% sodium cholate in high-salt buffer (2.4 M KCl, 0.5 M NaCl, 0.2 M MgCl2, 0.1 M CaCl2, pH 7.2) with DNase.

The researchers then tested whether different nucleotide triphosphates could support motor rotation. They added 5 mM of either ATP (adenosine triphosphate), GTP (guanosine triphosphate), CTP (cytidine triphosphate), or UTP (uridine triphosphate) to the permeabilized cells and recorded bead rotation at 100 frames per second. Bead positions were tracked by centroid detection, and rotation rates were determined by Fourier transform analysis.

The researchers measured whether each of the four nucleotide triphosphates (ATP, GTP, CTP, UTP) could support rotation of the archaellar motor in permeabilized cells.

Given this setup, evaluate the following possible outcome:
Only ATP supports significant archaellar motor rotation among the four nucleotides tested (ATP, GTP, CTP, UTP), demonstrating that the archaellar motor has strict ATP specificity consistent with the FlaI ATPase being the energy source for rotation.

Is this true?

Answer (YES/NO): YES